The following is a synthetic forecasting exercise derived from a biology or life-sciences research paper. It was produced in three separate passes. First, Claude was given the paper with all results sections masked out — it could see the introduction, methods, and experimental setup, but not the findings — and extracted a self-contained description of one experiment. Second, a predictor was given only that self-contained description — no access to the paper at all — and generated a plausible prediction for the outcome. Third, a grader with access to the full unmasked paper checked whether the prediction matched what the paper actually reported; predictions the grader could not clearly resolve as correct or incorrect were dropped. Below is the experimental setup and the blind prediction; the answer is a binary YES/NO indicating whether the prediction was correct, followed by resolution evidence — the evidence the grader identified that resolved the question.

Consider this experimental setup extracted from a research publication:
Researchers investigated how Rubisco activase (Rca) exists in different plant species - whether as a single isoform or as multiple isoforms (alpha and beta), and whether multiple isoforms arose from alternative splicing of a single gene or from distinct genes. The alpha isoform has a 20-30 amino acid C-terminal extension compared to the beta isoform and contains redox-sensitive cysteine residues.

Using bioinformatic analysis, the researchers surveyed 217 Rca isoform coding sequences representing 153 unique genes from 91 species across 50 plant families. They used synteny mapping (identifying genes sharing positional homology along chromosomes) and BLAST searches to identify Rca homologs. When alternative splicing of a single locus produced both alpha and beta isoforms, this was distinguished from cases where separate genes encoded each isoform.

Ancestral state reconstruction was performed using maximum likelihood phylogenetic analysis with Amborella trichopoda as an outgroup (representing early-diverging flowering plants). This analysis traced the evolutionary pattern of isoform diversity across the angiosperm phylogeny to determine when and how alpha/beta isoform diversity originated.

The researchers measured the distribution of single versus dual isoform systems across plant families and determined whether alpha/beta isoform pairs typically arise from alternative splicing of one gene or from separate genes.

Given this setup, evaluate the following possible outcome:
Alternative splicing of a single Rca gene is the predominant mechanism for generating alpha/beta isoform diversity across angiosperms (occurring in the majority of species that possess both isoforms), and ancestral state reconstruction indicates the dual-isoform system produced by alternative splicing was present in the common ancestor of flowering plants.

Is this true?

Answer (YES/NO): NO